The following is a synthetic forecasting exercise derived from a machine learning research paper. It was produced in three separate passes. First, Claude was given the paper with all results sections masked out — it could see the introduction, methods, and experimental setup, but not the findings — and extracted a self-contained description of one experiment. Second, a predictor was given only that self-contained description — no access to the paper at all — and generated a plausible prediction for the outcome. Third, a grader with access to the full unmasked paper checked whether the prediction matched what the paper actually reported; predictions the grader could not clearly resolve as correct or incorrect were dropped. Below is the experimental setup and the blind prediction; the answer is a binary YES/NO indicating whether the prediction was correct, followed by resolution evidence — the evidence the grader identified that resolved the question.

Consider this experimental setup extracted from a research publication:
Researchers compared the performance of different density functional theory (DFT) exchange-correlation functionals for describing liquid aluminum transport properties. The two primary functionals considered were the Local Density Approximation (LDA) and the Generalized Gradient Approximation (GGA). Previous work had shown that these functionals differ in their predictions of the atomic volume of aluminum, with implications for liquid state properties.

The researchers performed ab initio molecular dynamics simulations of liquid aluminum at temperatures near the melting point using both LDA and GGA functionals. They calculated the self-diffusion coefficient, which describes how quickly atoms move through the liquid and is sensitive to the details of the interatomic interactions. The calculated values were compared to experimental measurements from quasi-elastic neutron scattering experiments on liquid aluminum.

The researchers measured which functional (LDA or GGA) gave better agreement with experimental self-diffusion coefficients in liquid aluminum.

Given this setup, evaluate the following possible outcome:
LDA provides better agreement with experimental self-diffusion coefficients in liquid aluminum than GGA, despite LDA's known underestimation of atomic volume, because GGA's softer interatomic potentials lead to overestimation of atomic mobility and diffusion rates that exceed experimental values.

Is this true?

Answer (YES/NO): NO